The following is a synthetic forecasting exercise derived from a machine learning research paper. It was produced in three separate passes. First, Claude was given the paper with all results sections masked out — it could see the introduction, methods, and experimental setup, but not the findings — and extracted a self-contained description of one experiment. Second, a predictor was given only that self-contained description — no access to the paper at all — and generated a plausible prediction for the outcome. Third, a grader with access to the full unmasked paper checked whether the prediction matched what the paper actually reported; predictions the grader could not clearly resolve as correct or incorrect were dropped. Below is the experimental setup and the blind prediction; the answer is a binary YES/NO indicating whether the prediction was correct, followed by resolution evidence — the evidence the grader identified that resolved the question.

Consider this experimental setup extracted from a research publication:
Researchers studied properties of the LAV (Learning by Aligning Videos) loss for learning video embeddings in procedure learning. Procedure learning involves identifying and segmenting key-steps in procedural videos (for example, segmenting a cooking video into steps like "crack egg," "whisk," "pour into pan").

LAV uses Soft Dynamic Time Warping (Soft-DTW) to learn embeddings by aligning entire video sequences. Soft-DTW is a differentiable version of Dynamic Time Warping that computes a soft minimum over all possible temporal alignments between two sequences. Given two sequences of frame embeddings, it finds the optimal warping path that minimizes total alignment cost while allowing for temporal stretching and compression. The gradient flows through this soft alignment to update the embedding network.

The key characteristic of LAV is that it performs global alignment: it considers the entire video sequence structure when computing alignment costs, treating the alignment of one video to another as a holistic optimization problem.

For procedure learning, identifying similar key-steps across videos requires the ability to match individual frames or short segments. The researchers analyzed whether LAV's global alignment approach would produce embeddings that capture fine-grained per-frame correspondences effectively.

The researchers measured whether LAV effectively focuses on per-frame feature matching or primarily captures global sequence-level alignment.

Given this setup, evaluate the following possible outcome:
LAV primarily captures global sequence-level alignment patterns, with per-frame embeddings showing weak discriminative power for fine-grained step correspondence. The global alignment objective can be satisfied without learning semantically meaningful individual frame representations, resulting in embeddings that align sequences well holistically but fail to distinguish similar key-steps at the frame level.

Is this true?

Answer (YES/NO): YES